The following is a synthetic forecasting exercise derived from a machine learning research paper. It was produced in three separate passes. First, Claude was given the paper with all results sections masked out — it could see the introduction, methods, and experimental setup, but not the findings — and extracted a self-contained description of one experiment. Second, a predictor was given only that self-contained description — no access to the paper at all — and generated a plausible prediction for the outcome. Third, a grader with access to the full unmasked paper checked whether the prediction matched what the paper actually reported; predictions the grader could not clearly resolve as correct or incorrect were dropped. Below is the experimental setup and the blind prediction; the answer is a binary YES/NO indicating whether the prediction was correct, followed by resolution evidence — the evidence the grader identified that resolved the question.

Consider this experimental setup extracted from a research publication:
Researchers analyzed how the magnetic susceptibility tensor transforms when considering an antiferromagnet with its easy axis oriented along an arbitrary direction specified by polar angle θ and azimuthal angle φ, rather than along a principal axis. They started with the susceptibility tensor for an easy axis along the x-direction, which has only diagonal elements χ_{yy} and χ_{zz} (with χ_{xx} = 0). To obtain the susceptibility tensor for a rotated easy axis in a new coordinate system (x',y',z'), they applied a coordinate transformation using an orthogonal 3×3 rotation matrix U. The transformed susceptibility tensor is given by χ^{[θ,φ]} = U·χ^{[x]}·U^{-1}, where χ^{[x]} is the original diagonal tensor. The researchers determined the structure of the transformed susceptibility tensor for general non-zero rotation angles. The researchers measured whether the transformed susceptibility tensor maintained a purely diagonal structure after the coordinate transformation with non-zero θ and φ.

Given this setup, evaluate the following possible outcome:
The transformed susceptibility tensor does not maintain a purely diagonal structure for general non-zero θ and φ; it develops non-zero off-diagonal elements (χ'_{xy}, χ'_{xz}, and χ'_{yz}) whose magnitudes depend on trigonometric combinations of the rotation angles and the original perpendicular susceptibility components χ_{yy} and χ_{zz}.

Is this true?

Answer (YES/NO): YES